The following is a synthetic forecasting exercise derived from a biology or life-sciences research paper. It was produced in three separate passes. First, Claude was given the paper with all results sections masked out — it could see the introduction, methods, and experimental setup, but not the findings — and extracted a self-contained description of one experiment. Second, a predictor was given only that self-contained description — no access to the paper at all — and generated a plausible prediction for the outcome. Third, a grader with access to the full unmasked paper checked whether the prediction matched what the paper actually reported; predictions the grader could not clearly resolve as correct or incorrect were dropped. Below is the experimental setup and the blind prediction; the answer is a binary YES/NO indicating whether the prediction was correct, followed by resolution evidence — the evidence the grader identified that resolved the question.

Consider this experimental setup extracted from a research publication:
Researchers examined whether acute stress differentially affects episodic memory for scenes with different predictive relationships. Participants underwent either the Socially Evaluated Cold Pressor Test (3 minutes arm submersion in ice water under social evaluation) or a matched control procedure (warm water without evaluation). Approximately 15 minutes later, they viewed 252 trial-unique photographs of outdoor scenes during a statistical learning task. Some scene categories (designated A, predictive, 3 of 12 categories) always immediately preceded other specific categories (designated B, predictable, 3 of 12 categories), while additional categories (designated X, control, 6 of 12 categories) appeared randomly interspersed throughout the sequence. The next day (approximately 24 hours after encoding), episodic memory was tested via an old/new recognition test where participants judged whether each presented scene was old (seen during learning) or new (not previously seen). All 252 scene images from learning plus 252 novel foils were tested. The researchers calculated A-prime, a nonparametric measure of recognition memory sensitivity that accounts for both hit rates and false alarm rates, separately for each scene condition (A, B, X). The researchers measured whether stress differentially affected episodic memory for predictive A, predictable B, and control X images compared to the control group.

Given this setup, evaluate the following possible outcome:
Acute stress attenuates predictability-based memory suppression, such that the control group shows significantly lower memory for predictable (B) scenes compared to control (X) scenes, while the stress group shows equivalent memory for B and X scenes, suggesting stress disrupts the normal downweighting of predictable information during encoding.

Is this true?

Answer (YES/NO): NO